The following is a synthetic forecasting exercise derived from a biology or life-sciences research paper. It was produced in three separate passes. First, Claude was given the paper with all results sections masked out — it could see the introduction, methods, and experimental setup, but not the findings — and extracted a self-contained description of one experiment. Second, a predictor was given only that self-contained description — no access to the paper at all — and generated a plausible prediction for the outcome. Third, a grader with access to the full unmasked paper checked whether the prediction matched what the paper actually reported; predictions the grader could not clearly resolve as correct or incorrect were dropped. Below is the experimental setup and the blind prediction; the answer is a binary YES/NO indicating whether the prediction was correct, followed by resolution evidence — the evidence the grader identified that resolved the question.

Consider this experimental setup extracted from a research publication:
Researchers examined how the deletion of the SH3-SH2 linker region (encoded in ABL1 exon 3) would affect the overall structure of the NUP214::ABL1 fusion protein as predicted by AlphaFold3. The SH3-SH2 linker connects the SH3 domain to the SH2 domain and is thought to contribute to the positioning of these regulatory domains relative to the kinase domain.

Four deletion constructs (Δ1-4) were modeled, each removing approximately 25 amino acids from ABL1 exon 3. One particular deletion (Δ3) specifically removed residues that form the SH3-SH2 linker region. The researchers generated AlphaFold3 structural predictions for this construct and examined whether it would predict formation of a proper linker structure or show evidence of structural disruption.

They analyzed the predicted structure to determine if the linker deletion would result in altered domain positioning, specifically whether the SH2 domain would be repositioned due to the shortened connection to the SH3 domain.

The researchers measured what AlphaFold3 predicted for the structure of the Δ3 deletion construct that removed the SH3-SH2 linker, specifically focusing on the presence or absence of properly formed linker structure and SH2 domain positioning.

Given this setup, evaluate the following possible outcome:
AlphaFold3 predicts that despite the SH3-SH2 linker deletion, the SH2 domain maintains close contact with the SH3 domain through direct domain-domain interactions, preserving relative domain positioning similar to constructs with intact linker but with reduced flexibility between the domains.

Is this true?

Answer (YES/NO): NO